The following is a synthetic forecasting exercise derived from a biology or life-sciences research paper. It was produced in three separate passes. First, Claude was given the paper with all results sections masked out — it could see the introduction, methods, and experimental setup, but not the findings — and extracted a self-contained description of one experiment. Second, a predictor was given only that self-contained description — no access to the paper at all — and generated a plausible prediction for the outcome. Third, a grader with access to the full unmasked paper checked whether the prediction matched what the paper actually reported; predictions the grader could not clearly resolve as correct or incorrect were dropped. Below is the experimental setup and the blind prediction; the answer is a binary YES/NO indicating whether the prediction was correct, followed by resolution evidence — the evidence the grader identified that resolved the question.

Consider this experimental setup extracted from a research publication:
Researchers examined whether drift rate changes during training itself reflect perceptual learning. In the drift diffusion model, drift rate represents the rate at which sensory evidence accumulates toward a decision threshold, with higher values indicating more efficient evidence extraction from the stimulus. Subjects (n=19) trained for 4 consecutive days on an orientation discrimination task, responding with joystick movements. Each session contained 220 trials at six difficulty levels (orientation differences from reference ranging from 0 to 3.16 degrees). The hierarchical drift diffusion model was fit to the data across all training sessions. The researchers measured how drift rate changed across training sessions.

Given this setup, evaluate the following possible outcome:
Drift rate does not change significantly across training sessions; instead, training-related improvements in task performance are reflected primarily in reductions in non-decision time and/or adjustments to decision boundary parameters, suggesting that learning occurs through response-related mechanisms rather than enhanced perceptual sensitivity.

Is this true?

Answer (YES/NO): NO